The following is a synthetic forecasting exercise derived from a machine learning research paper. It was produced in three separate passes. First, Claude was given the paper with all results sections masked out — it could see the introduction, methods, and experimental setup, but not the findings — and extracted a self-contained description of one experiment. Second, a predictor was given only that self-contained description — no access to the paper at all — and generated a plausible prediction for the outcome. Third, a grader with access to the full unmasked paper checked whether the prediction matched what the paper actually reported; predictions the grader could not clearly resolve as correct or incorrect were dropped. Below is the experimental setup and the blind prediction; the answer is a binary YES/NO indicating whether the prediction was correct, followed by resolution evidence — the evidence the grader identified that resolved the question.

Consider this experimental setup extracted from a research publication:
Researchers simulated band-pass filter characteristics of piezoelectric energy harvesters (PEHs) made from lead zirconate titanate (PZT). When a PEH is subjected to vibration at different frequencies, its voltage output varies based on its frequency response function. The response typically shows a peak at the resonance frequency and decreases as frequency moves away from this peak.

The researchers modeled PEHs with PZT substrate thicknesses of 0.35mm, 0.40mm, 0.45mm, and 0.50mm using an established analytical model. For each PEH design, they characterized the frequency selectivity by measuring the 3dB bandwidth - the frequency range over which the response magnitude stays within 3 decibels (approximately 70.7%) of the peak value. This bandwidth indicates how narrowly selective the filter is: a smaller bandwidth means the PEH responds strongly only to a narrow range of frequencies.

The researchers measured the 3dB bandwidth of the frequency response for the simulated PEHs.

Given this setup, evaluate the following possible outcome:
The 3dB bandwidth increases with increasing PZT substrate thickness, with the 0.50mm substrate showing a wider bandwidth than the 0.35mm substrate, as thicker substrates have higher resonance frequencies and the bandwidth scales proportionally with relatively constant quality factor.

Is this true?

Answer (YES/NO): NO